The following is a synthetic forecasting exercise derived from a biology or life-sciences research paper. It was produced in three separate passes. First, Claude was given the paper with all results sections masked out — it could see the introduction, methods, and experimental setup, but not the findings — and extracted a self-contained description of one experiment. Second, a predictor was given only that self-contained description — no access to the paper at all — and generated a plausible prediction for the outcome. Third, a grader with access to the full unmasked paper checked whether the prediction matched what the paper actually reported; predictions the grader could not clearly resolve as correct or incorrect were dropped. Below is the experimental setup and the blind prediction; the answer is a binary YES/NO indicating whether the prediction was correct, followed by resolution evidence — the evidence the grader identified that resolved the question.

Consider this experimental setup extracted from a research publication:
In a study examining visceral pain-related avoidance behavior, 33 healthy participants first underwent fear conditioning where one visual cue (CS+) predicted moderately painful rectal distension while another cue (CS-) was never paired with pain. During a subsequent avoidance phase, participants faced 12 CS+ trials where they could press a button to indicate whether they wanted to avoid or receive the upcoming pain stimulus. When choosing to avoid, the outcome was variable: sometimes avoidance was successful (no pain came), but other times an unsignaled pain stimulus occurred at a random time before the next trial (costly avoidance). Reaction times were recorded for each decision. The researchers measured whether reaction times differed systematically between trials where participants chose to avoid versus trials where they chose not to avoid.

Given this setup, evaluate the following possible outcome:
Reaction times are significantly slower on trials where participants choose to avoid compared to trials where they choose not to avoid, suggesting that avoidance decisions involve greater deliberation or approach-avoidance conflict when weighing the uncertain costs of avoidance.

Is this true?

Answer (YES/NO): NO